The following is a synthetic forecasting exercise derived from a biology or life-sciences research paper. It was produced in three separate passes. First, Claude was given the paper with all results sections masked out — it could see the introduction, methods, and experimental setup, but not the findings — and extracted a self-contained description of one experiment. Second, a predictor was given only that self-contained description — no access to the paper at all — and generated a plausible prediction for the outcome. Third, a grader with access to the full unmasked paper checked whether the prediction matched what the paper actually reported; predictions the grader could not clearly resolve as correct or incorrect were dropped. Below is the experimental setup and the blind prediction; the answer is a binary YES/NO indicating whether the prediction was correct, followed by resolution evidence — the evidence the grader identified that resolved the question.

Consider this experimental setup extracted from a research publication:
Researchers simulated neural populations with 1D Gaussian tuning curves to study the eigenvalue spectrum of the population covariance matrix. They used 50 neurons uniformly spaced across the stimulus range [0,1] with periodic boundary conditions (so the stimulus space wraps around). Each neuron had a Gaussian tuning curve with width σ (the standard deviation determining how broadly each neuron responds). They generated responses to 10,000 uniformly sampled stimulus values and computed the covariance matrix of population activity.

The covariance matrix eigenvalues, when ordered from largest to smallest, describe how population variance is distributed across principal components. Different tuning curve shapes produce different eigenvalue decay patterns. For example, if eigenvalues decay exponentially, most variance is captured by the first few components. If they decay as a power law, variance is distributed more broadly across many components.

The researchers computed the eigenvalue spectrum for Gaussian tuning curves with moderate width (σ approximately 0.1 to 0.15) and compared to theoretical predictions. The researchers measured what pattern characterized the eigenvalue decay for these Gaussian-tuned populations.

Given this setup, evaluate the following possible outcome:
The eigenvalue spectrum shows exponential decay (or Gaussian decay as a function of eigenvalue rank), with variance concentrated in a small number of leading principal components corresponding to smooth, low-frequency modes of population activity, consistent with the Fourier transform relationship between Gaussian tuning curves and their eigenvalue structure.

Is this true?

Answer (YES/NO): YES